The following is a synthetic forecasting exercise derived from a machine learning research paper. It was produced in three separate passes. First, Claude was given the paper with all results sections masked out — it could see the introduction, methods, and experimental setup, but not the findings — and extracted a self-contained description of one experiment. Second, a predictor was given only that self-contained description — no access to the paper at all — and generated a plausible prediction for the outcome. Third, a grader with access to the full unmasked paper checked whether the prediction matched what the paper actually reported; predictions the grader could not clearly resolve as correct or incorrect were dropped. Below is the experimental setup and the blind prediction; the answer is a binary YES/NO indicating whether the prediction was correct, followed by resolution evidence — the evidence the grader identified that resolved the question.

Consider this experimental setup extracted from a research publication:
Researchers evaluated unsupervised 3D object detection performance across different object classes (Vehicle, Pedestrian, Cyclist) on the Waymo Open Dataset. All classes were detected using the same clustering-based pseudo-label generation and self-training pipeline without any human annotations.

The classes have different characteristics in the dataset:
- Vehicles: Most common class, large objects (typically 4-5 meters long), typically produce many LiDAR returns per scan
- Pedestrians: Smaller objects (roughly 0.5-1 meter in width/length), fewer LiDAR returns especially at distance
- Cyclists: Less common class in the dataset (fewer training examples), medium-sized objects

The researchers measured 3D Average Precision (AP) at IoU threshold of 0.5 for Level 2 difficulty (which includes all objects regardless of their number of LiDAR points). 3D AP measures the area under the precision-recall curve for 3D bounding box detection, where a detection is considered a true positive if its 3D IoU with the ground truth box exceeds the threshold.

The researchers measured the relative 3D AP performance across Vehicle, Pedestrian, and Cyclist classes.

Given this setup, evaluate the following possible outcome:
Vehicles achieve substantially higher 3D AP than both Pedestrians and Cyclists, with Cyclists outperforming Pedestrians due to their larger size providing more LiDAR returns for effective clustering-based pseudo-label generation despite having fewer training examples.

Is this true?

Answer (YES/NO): NO